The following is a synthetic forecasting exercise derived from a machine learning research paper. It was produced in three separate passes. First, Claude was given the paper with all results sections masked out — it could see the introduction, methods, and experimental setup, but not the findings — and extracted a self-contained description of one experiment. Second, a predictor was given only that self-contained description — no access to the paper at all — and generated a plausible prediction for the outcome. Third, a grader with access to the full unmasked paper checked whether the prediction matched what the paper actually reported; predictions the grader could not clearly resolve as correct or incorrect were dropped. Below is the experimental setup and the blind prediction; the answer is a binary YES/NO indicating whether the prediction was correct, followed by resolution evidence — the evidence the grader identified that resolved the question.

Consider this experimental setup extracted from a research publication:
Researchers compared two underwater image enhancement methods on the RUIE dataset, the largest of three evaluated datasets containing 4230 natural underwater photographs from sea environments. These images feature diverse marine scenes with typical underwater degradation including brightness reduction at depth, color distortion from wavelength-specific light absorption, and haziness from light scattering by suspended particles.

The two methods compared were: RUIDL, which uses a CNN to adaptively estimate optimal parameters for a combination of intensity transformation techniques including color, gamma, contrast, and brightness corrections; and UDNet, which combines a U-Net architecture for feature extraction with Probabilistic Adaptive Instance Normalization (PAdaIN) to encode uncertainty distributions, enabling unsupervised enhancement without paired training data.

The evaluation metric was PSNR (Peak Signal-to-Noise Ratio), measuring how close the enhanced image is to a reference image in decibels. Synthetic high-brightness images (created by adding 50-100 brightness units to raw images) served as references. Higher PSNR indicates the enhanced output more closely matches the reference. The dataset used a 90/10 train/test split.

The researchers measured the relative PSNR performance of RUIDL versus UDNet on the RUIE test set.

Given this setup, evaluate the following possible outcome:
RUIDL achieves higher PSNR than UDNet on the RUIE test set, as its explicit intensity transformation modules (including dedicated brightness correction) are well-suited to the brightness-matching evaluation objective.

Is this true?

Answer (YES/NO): YES